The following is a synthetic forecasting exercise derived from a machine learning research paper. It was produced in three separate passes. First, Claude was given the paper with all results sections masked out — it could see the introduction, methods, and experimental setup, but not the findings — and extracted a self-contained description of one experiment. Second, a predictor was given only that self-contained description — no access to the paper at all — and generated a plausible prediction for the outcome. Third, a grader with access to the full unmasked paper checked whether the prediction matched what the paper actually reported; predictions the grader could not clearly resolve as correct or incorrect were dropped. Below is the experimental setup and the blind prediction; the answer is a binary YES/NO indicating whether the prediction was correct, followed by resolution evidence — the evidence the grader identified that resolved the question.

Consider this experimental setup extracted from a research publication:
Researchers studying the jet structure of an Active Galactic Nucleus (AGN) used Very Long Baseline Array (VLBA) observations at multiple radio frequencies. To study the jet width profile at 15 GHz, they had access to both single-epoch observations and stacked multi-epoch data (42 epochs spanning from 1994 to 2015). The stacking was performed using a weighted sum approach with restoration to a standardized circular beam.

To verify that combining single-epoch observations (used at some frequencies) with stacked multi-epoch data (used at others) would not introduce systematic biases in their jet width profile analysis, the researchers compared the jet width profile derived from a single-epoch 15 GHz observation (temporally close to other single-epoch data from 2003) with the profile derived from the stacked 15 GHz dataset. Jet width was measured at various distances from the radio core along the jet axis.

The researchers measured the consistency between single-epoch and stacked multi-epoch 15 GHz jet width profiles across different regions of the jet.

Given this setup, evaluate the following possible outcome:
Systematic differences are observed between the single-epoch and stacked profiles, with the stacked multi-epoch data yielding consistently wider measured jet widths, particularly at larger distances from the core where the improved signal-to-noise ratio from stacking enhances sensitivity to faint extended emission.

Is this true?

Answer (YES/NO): NO